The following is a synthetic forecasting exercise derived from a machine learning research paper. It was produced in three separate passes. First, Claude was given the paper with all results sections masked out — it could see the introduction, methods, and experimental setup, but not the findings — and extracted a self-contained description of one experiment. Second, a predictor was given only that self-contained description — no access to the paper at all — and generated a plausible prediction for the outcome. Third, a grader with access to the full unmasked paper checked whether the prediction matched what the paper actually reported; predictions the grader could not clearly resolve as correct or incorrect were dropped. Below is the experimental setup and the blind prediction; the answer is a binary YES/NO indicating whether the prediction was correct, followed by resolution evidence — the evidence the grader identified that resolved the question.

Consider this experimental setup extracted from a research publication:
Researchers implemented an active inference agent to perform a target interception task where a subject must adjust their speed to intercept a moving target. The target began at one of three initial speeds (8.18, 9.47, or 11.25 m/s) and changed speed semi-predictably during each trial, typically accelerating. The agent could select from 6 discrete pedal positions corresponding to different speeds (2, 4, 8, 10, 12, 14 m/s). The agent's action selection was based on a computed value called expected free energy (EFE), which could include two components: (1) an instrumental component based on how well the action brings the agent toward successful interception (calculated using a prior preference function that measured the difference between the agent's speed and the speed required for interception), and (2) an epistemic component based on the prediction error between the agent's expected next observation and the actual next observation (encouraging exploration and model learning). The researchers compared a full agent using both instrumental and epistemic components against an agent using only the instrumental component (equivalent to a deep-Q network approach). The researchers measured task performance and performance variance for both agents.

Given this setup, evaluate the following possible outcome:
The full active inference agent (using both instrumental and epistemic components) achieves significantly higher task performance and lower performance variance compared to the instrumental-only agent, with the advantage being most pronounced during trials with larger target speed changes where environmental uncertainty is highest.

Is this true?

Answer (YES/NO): NO